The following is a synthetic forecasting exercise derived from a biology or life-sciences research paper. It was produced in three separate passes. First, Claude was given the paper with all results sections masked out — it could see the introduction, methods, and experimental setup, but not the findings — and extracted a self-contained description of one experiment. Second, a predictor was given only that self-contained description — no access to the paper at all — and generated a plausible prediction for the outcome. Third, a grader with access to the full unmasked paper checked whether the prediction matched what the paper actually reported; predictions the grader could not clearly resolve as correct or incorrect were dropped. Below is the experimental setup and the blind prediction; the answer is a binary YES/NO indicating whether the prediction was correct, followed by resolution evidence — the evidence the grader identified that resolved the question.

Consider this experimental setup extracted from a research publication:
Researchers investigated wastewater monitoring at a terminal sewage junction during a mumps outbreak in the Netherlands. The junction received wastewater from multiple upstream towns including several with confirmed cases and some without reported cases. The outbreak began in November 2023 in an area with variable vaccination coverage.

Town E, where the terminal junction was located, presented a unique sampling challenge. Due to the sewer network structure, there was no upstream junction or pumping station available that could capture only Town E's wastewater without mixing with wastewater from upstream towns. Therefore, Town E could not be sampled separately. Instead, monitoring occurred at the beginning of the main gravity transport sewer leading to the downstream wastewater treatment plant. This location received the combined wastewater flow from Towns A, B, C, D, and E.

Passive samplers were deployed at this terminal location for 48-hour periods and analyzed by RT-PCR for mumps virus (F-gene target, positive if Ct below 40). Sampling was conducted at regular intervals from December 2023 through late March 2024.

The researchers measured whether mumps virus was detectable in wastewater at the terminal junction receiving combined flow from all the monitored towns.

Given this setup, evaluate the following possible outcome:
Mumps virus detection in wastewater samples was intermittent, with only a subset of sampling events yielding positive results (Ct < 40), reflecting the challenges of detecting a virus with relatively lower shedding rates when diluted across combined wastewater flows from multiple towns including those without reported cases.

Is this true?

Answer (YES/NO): NO